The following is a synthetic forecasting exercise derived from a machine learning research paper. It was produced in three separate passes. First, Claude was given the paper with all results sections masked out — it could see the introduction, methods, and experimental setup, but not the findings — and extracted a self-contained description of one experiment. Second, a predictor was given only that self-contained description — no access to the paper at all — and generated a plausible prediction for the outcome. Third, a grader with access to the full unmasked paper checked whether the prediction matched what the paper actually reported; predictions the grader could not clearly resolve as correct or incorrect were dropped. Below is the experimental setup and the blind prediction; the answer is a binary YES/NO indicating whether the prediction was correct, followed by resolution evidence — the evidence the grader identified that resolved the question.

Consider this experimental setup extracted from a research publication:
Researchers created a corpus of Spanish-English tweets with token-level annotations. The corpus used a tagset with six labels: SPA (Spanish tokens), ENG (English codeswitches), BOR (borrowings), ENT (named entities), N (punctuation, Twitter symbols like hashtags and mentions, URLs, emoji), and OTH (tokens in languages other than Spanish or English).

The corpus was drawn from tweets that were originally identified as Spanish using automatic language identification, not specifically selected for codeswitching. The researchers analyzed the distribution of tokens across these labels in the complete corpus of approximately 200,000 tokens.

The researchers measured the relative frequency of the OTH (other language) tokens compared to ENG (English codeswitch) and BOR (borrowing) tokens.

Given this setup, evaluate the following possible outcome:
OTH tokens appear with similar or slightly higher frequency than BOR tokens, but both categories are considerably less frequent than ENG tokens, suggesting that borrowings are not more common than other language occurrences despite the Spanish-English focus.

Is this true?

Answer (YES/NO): NO